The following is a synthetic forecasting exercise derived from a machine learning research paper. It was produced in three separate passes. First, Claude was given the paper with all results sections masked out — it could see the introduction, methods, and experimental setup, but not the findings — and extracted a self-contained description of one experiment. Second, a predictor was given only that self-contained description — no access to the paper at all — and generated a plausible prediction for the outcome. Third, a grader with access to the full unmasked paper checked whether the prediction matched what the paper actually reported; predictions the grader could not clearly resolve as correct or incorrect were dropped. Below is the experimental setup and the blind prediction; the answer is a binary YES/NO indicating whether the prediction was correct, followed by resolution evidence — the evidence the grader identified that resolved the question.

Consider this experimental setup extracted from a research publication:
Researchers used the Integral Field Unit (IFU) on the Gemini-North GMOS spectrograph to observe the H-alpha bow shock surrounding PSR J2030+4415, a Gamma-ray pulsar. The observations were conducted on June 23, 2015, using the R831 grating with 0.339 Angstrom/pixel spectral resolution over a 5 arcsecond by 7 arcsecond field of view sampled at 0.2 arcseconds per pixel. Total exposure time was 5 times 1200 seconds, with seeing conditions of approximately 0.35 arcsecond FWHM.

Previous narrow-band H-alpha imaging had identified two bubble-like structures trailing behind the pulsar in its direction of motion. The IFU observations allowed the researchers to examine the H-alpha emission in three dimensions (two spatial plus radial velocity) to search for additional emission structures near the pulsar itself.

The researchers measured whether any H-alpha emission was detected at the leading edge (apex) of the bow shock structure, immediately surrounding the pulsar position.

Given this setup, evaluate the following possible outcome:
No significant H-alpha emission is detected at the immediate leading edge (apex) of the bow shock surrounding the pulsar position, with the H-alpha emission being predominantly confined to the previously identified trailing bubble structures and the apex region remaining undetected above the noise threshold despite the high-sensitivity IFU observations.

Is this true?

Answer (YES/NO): NO